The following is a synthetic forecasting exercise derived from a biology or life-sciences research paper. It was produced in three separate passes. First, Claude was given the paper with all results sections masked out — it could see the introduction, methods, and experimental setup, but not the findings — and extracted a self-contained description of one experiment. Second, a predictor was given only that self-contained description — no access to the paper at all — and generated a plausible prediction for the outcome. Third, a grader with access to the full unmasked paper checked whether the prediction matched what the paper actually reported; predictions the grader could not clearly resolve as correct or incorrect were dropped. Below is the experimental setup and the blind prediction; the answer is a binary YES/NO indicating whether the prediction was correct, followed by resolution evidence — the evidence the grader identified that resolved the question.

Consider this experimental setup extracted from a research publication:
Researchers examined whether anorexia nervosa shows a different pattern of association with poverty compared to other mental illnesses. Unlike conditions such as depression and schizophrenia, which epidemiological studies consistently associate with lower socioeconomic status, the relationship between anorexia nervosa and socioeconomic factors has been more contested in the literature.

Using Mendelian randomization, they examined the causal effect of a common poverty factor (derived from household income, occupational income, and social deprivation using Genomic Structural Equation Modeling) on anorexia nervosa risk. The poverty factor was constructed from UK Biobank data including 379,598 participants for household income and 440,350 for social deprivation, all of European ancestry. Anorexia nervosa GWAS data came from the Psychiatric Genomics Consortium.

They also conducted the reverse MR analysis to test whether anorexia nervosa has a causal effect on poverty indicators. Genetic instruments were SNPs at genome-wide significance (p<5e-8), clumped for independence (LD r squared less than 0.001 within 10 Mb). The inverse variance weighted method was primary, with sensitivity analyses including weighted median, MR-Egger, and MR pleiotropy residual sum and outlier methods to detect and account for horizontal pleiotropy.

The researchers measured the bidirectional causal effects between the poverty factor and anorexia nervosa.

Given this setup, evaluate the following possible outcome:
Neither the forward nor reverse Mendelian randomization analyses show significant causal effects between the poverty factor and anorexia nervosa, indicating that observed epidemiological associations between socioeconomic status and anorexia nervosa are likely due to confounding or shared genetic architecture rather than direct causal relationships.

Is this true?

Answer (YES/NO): NO